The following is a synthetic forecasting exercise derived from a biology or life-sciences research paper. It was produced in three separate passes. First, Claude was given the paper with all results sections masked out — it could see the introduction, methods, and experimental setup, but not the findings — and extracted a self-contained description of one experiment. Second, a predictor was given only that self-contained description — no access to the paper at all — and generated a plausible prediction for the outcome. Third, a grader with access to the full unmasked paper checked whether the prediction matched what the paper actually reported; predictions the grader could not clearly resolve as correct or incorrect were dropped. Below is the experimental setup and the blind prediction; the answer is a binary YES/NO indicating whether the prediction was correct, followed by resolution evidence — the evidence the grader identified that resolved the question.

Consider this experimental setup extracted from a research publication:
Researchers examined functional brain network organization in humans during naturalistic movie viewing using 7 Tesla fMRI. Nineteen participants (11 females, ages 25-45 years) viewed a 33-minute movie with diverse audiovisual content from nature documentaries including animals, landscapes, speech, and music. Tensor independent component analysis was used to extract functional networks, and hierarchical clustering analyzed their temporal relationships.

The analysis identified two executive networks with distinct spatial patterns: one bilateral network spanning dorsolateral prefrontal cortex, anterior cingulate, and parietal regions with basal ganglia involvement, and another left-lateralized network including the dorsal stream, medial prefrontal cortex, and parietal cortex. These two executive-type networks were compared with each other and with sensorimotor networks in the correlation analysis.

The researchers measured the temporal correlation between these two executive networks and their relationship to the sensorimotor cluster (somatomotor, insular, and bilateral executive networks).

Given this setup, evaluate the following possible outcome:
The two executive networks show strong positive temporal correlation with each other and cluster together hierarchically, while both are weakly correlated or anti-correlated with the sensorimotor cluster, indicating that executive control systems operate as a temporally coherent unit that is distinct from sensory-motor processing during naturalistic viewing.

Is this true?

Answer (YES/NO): NO